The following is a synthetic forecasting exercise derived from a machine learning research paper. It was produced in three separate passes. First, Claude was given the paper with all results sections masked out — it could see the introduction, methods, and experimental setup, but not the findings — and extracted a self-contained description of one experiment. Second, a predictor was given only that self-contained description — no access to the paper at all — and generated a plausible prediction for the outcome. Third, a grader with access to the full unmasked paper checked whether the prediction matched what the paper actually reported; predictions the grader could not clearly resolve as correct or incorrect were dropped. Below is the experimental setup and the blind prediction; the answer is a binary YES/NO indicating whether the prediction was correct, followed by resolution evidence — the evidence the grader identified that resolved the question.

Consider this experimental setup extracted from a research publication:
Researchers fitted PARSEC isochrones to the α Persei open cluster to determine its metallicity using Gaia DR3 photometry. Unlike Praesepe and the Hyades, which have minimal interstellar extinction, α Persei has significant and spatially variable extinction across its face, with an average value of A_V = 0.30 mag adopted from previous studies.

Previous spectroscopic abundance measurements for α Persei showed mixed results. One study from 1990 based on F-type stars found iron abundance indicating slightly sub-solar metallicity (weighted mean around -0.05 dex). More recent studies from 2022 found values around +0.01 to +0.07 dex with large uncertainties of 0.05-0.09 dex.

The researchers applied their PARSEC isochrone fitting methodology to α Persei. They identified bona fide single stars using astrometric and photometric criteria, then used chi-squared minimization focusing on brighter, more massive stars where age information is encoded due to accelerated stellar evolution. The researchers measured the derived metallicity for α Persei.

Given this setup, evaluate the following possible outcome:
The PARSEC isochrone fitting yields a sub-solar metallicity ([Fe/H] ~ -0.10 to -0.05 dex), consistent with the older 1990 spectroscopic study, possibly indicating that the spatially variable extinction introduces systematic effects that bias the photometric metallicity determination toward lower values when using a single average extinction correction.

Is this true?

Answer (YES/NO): NO